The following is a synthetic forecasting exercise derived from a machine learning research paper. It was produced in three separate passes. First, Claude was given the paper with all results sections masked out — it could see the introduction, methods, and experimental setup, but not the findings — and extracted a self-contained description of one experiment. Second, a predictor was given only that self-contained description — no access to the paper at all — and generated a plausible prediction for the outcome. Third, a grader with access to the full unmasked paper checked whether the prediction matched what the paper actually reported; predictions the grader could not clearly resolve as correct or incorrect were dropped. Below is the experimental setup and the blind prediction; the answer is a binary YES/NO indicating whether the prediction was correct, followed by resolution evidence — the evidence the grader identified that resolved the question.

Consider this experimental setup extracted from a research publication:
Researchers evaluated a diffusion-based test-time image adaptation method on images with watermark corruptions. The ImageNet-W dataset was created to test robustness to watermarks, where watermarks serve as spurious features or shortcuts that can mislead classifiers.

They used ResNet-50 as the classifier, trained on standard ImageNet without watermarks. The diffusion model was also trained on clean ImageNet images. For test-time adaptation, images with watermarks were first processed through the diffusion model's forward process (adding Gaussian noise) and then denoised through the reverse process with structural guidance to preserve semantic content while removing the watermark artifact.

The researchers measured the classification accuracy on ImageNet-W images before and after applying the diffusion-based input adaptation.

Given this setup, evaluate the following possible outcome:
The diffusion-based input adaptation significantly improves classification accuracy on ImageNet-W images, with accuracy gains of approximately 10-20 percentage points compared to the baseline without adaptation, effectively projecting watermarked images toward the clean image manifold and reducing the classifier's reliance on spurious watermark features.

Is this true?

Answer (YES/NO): YES